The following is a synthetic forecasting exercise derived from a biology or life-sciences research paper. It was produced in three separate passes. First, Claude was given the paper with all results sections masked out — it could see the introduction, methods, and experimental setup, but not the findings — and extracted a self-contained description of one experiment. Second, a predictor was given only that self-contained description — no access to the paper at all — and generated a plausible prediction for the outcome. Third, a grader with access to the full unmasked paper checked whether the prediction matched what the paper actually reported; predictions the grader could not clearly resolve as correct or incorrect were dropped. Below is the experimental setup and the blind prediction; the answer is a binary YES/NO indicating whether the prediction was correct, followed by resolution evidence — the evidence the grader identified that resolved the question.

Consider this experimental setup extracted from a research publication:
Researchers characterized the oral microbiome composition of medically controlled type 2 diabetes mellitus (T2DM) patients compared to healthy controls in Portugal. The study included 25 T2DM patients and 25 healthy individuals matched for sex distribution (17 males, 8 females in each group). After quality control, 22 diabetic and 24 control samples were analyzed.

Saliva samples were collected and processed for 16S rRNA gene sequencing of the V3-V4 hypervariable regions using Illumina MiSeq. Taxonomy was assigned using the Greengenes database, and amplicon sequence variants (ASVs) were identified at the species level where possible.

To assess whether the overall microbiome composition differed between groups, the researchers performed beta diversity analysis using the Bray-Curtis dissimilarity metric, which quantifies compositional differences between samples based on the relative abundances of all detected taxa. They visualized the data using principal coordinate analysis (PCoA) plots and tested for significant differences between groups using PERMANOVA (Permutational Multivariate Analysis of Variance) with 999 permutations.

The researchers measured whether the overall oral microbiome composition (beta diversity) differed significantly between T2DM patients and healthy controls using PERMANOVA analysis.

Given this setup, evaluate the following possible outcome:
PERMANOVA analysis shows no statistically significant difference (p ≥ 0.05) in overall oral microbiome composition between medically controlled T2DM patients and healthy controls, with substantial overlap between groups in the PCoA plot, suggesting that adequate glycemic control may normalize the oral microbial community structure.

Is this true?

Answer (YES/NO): YES